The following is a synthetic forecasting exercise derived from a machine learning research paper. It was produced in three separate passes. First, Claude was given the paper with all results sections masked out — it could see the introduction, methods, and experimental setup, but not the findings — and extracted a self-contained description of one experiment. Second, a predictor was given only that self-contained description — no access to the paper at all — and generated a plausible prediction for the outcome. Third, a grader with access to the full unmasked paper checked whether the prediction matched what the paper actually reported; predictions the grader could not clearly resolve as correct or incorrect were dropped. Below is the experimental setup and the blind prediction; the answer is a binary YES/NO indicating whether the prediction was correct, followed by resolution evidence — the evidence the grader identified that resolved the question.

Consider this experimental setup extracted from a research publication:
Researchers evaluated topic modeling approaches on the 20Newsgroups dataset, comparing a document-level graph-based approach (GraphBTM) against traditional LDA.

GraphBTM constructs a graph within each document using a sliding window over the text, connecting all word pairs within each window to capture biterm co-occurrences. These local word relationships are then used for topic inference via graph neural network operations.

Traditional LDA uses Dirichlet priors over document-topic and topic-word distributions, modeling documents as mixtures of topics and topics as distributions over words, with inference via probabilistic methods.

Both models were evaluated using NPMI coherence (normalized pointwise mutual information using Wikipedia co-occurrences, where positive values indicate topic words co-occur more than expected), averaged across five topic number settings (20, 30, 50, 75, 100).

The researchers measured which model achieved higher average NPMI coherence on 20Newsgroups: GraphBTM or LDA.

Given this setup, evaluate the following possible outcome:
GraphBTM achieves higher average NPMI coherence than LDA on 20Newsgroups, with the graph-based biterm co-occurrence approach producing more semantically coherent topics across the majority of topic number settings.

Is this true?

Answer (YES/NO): NO